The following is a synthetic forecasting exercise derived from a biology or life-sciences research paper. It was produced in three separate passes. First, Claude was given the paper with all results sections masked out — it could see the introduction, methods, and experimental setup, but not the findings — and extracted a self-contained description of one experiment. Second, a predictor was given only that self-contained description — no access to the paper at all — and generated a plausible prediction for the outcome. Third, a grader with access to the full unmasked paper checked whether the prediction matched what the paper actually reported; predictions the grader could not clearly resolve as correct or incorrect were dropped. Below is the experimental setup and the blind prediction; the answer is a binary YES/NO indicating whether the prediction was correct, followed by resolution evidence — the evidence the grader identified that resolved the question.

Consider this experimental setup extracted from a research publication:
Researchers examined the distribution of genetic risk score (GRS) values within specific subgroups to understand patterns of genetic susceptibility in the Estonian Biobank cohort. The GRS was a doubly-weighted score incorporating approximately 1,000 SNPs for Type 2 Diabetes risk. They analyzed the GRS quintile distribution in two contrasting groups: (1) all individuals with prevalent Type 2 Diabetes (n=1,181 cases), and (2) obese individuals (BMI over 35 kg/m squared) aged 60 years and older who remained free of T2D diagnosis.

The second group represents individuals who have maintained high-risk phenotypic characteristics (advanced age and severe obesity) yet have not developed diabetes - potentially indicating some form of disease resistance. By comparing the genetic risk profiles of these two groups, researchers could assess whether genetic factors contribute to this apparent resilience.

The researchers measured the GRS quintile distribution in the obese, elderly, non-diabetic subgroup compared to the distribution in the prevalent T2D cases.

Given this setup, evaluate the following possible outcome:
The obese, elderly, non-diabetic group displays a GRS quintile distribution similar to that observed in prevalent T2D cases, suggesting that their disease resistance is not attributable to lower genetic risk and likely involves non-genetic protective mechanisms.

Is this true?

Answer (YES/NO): NO